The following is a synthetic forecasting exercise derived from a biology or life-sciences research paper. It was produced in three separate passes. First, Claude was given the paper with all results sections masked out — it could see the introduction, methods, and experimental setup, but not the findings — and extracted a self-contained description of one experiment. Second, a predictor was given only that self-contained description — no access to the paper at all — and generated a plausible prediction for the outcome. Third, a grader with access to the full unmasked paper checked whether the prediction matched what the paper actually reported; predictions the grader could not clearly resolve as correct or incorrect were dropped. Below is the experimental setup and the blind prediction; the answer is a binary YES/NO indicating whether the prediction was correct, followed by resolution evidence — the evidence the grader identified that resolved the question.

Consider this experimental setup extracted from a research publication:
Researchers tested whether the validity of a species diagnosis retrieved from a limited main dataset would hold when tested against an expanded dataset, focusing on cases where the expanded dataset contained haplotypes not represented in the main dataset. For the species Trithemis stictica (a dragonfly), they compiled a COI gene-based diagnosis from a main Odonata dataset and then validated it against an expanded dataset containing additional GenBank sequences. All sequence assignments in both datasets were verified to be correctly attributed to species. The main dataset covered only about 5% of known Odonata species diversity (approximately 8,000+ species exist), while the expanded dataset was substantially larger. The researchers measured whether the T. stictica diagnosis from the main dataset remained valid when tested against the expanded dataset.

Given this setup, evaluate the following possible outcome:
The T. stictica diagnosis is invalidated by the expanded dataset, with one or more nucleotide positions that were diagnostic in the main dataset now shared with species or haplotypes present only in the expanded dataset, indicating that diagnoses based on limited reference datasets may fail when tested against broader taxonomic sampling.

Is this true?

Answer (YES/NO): NO